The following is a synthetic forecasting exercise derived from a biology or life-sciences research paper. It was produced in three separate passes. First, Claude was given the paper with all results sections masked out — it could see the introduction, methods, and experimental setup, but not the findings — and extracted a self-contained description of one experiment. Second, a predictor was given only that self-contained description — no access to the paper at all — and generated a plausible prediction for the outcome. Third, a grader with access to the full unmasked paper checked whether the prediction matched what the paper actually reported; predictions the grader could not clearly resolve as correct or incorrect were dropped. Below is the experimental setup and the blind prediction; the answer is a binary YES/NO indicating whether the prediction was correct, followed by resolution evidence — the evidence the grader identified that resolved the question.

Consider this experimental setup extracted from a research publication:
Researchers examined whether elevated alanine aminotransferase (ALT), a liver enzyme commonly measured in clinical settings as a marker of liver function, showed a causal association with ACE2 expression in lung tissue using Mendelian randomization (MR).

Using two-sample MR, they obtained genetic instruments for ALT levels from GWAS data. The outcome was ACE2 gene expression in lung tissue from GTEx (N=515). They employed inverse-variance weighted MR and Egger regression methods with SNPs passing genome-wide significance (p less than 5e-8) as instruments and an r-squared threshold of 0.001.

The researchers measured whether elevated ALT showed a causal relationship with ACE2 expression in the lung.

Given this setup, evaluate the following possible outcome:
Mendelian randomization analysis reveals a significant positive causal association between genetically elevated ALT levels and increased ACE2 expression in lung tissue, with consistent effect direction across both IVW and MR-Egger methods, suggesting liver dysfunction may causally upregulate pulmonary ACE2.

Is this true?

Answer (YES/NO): NO